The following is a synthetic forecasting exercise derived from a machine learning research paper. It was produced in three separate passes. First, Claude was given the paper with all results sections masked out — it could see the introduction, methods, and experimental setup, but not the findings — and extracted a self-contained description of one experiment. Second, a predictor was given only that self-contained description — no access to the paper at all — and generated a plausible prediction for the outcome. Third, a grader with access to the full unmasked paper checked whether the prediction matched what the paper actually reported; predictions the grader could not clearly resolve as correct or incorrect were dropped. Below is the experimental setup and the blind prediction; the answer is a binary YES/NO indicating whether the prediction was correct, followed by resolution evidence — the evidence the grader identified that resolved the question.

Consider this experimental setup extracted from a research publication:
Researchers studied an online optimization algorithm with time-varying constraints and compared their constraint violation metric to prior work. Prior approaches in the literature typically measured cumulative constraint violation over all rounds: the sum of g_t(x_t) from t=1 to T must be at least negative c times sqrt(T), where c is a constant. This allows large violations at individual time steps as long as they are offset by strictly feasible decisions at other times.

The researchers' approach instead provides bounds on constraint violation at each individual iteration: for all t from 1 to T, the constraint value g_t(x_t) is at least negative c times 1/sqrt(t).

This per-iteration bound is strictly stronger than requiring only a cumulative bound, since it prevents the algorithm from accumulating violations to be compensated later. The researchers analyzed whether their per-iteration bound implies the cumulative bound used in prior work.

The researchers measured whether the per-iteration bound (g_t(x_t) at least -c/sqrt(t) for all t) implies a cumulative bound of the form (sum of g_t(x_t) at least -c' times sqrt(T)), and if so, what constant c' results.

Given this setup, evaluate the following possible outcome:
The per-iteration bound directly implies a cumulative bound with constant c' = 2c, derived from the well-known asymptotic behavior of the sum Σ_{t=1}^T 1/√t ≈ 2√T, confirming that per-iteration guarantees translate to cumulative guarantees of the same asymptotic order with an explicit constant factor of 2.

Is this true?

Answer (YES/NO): YES